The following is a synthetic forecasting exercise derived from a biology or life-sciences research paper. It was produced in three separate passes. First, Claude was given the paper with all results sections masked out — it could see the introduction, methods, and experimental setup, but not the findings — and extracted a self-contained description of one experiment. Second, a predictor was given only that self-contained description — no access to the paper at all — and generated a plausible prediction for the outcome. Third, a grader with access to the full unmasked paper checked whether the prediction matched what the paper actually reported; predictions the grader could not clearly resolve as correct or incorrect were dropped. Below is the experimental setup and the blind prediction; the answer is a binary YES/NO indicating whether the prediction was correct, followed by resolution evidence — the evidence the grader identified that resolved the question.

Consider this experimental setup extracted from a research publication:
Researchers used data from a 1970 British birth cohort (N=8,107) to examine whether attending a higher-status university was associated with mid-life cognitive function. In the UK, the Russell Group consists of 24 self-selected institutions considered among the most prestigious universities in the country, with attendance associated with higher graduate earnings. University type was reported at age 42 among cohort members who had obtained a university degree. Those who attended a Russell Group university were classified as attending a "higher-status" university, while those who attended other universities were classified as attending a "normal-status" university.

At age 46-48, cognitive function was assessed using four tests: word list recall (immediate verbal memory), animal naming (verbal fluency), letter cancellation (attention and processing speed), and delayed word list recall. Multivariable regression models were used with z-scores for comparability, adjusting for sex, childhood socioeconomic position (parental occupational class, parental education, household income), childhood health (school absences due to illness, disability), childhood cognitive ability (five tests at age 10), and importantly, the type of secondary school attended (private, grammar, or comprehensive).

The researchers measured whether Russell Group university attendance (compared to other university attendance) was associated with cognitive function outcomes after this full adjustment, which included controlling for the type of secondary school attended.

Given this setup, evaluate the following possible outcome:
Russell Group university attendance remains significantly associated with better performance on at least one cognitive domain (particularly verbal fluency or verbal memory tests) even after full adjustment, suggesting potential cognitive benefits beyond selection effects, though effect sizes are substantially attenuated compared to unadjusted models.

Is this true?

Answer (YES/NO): YES